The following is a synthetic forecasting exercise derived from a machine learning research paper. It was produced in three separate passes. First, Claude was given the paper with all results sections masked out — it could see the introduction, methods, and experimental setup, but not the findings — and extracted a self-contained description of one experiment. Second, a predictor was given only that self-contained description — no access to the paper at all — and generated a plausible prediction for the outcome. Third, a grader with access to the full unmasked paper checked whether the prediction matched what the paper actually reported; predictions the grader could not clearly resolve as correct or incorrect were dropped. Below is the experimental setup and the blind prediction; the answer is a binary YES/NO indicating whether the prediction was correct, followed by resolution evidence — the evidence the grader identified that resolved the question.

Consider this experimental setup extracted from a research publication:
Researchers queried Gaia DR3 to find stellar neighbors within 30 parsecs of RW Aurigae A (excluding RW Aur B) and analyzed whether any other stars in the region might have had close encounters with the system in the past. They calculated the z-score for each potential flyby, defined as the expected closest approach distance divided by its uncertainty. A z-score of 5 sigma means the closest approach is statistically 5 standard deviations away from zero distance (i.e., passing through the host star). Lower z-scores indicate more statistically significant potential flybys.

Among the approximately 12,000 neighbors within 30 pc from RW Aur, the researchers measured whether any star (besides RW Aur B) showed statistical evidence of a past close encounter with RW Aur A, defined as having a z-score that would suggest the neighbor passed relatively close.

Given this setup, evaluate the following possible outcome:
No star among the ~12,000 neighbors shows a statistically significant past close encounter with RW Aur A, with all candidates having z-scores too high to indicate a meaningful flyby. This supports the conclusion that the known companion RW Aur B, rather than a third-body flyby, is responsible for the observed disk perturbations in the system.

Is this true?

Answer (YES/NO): NO